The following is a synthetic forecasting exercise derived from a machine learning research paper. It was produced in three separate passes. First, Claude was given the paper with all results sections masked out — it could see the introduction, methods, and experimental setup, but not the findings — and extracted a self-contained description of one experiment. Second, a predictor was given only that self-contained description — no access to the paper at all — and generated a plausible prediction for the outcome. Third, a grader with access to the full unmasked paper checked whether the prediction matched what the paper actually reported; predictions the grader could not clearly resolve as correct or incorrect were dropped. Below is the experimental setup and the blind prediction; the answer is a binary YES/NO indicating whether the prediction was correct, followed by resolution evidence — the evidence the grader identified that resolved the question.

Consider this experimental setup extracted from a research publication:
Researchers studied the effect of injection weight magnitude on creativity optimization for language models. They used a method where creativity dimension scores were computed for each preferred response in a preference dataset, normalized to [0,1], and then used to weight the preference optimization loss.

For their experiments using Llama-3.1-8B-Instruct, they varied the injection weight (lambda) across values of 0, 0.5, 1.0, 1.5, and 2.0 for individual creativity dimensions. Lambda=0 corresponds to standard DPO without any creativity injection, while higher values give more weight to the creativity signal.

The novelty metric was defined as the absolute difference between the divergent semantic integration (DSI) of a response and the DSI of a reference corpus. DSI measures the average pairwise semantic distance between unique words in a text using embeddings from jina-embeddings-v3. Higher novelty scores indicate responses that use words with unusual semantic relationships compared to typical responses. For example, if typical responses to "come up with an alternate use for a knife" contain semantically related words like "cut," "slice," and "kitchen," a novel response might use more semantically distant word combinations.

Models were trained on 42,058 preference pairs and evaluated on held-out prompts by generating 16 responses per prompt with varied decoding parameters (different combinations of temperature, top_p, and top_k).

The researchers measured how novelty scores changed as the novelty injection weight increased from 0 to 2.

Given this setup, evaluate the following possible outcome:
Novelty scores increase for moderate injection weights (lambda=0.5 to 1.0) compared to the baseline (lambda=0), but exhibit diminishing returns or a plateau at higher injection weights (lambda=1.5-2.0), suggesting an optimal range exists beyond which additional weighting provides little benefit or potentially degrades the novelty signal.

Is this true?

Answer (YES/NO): YES